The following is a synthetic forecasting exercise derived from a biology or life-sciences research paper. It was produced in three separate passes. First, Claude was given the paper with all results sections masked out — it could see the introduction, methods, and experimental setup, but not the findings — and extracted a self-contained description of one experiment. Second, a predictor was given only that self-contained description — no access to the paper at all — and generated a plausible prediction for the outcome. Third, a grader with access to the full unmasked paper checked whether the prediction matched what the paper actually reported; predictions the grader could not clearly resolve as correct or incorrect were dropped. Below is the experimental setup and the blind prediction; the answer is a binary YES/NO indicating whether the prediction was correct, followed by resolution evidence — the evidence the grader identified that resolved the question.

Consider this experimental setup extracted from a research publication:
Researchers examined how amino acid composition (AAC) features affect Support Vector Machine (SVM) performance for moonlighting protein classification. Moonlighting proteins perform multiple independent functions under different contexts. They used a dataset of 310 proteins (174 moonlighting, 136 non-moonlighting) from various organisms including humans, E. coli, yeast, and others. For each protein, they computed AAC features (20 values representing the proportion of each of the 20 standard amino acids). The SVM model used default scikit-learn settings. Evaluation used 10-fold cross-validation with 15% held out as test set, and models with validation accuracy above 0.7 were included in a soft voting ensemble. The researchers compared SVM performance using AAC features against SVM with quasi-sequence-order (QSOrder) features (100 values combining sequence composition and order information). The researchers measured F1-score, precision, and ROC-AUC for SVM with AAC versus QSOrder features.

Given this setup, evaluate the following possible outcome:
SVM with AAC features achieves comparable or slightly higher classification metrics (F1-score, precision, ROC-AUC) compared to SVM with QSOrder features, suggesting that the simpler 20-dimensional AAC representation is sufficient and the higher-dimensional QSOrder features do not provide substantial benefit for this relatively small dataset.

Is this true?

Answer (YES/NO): YES